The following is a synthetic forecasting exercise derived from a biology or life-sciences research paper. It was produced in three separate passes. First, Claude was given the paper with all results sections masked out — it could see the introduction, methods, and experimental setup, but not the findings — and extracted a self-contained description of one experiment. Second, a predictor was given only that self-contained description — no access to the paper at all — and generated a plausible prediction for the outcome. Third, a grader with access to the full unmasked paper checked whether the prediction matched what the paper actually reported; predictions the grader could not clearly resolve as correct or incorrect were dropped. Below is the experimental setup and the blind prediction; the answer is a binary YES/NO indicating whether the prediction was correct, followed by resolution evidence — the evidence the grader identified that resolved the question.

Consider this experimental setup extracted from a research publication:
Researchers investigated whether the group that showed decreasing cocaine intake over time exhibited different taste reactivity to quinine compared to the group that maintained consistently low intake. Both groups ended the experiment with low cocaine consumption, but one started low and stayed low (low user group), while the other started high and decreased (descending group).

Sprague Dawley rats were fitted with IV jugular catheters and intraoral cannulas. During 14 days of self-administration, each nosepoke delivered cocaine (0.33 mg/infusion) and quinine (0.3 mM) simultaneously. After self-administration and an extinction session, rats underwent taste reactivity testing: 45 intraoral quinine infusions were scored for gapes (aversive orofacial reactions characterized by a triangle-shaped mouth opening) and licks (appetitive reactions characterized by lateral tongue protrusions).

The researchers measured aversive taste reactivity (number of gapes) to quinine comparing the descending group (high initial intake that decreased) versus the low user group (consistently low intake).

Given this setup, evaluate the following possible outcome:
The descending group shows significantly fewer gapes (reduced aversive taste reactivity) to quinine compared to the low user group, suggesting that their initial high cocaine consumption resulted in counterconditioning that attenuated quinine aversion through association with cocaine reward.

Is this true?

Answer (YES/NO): NO